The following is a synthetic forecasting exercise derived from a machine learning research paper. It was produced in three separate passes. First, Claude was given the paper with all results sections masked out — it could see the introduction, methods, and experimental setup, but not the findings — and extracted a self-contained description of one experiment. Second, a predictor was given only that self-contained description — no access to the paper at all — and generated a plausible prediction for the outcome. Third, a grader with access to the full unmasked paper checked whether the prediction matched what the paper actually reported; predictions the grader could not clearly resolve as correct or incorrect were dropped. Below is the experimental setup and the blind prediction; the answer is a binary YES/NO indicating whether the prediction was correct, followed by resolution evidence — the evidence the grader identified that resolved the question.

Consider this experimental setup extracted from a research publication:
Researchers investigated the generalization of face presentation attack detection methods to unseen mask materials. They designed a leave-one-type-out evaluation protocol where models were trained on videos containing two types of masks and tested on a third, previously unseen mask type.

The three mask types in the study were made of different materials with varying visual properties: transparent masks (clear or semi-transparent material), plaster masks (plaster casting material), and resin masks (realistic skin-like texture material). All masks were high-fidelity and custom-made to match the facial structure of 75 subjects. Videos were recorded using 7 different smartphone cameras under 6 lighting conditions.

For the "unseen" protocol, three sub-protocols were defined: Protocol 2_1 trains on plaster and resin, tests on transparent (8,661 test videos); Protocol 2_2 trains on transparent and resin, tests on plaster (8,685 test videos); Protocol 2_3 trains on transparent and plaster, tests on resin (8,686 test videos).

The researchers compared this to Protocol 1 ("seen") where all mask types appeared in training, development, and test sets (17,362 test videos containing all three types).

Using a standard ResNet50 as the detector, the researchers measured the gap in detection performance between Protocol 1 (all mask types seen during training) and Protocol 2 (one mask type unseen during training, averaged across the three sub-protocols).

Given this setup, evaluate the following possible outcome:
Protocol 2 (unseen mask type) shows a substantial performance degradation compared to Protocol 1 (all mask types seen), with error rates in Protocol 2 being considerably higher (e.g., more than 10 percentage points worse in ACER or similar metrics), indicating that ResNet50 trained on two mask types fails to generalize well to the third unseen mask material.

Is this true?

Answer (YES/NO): YES